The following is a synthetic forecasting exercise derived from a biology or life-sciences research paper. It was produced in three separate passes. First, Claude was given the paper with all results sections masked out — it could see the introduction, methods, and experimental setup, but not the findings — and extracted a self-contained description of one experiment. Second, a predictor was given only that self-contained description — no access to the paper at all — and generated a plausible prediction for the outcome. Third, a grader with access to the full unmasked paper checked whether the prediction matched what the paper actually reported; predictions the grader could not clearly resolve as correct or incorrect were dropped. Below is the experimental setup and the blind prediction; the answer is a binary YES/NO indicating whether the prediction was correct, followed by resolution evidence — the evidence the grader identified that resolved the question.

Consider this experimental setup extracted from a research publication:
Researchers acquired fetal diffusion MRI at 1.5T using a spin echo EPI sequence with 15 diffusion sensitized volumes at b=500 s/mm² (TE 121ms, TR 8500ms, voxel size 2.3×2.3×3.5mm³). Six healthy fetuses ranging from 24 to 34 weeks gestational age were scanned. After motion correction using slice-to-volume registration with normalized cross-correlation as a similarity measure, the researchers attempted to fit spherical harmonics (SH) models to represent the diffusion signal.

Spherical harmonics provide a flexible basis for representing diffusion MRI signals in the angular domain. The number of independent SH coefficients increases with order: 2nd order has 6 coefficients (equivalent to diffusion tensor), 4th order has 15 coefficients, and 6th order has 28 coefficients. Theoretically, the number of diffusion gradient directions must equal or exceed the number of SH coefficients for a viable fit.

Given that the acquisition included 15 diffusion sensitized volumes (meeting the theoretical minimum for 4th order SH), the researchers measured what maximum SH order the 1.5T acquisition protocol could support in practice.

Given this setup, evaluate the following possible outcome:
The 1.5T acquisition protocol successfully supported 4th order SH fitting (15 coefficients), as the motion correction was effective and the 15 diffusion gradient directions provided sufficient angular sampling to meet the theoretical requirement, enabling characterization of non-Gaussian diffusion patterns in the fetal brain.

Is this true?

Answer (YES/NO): NO